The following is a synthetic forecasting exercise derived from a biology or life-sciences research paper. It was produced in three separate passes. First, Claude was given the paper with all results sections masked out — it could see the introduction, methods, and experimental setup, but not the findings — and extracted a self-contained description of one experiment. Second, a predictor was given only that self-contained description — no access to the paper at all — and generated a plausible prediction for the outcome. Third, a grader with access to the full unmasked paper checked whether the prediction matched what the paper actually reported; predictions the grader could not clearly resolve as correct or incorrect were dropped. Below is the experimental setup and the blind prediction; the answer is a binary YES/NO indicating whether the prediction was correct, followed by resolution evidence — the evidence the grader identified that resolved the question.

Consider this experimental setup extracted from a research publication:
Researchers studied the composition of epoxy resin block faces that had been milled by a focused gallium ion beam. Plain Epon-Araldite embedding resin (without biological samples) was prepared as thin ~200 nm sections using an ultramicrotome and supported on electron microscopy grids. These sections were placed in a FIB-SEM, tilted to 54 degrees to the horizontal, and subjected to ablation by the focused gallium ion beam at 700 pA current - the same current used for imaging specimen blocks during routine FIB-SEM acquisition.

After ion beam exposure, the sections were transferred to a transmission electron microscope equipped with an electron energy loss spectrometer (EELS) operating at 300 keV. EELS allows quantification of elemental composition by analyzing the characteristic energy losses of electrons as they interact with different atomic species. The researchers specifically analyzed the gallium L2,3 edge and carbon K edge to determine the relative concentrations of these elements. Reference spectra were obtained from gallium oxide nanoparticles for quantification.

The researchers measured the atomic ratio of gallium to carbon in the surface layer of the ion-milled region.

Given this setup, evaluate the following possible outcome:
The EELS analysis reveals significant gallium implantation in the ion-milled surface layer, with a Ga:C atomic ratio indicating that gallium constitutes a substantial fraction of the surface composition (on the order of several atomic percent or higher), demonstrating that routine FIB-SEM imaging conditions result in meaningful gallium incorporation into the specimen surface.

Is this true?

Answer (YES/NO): YES